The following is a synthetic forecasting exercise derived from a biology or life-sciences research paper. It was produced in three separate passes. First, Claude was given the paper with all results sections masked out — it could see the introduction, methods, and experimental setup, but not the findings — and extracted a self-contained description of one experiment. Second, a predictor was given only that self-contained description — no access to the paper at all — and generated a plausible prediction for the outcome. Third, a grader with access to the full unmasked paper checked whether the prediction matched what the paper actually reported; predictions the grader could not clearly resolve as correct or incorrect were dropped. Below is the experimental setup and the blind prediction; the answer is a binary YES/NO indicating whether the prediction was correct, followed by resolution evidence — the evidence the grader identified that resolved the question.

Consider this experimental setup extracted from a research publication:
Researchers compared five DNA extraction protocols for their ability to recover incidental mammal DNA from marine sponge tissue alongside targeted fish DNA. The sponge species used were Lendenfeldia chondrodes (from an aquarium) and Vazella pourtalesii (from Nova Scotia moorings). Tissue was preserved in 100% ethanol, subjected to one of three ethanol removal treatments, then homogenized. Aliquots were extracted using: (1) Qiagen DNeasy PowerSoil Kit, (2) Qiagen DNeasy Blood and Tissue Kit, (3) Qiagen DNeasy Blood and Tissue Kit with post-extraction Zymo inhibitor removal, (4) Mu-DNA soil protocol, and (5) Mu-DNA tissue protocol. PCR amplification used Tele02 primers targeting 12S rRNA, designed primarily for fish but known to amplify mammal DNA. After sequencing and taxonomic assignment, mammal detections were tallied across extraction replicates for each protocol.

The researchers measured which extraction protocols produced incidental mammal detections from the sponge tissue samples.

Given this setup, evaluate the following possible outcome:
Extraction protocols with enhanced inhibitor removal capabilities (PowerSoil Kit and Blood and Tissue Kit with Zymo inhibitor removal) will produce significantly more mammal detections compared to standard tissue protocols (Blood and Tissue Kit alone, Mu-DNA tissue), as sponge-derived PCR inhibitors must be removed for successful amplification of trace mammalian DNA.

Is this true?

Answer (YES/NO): NO